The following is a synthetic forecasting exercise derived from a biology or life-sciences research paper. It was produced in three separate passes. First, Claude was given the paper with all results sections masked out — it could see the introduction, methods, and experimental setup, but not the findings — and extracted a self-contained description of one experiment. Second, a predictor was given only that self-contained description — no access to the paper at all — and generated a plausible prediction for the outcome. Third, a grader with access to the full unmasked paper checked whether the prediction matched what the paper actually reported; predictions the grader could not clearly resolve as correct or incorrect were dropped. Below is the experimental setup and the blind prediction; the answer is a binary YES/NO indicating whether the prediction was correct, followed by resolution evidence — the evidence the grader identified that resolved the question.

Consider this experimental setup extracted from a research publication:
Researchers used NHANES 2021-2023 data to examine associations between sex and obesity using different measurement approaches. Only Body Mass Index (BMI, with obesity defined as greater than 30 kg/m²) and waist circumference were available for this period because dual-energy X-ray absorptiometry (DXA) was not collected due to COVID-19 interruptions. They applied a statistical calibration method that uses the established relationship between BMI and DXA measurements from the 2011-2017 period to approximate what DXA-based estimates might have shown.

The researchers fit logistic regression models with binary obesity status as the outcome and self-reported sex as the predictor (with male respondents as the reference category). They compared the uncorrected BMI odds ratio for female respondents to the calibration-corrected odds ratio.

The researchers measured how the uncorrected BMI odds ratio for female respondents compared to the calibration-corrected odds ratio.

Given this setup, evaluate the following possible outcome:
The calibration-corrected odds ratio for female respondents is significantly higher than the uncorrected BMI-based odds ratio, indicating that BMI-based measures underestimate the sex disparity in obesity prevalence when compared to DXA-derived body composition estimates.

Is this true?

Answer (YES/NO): NO